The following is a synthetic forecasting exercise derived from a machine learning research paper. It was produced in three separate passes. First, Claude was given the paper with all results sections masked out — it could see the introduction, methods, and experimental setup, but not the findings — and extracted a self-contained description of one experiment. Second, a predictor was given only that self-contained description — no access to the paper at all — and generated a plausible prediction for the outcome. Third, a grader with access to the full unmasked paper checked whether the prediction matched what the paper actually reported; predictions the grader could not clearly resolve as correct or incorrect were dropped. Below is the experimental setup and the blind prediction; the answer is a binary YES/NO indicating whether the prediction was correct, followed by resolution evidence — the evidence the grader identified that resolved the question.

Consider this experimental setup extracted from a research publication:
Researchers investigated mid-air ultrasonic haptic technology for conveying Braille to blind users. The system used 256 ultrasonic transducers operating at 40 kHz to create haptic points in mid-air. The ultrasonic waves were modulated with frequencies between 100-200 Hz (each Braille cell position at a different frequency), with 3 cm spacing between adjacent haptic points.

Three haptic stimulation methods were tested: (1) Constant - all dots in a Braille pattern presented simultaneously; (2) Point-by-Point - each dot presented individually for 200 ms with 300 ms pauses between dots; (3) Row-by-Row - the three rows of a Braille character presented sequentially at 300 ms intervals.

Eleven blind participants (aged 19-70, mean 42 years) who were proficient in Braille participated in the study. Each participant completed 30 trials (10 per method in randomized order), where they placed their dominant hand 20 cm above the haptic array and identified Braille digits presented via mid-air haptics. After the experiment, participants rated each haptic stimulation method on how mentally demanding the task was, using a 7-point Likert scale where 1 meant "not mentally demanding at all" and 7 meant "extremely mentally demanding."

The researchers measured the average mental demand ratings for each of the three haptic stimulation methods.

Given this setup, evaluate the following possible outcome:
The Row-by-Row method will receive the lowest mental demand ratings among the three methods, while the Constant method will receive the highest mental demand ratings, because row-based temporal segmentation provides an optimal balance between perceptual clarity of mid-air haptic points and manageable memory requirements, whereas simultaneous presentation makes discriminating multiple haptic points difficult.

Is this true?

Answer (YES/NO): NO